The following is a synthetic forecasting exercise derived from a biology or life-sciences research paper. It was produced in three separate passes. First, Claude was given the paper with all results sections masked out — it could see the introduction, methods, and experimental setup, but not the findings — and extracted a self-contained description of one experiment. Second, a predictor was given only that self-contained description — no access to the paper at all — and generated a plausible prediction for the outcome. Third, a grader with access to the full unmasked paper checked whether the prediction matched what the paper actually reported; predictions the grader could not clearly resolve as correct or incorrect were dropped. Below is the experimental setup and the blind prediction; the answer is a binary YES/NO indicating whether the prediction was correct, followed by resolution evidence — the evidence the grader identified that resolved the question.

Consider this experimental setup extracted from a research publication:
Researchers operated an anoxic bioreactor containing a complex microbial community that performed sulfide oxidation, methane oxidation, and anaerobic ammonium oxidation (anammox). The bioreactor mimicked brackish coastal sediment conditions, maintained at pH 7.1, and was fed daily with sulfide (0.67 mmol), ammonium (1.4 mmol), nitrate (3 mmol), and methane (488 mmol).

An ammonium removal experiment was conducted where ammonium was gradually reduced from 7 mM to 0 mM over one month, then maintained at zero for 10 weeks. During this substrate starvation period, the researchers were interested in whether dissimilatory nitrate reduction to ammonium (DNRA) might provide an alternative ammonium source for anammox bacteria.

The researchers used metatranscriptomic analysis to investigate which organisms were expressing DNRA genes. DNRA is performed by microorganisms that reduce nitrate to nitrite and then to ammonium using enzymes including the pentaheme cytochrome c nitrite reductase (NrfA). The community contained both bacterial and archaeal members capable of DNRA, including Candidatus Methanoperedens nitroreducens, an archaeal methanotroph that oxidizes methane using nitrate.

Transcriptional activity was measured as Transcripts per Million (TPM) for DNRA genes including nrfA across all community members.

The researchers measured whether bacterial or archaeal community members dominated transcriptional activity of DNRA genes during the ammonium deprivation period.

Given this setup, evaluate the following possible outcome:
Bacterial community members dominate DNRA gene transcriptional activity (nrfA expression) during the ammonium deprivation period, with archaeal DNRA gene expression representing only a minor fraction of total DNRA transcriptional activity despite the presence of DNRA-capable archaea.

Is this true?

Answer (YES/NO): NO